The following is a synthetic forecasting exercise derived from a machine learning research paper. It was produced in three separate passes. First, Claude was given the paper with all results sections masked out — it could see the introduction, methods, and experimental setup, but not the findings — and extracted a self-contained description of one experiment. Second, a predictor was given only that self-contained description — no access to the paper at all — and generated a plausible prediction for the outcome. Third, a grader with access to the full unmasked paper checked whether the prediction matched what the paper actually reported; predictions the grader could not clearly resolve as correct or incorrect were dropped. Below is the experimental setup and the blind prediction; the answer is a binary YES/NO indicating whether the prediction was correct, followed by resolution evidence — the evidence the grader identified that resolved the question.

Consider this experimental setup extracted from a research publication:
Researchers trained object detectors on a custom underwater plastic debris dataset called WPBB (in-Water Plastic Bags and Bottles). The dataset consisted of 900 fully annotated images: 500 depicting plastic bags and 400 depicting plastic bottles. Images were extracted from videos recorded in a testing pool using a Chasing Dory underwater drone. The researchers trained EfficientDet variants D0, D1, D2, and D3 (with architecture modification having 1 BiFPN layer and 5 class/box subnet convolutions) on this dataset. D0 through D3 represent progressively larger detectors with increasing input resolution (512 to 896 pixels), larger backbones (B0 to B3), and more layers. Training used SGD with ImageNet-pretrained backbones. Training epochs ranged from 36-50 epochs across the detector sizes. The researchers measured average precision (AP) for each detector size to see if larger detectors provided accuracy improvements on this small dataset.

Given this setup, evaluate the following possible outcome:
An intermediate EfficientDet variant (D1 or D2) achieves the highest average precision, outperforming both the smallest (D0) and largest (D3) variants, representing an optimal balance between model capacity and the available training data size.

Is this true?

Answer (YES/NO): NO